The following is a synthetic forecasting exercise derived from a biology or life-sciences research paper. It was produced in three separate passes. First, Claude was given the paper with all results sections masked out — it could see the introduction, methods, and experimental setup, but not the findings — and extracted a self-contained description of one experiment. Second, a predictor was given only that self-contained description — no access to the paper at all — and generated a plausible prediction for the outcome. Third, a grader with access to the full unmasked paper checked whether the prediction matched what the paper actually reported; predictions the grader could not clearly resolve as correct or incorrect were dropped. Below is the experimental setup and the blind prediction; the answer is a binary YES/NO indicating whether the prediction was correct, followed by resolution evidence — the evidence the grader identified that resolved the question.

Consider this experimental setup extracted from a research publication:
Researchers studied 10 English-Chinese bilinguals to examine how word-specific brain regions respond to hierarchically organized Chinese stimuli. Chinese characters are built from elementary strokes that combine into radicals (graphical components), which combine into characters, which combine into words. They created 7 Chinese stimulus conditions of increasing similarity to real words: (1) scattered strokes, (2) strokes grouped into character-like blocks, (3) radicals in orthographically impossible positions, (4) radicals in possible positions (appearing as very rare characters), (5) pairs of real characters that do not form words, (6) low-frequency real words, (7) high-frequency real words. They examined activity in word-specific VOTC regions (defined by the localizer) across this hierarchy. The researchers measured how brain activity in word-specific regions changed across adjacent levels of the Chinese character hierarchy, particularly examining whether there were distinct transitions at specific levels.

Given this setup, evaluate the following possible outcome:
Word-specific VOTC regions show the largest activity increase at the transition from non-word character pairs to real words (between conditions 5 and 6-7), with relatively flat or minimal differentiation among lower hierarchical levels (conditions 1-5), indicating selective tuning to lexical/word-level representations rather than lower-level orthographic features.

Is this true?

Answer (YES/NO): NO